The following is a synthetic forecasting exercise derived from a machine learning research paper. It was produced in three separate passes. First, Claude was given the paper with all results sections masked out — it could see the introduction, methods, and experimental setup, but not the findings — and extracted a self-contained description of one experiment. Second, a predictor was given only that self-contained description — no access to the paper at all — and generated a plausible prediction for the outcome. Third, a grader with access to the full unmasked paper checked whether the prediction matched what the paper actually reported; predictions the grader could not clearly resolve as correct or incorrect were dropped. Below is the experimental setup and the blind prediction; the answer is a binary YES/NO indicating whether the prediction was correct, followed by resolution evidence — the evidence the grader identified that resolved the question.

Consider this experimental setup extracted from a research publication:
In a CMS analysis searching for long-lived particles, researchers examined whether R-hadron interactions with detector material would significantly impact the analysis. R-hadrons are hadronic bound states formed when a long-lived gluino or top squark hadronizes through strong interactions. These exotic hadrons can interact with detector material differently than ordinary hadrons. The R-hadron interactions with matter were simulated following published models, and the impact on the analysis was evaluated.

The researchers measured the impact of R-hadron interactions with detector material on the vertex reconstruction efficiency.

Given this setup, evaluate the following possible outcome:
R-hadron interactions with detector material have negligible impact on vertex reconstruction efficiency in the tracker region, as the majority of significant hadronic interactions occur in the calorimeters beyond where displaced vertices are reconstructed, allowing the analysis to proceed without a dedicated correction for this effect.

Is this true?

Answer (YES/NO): NO